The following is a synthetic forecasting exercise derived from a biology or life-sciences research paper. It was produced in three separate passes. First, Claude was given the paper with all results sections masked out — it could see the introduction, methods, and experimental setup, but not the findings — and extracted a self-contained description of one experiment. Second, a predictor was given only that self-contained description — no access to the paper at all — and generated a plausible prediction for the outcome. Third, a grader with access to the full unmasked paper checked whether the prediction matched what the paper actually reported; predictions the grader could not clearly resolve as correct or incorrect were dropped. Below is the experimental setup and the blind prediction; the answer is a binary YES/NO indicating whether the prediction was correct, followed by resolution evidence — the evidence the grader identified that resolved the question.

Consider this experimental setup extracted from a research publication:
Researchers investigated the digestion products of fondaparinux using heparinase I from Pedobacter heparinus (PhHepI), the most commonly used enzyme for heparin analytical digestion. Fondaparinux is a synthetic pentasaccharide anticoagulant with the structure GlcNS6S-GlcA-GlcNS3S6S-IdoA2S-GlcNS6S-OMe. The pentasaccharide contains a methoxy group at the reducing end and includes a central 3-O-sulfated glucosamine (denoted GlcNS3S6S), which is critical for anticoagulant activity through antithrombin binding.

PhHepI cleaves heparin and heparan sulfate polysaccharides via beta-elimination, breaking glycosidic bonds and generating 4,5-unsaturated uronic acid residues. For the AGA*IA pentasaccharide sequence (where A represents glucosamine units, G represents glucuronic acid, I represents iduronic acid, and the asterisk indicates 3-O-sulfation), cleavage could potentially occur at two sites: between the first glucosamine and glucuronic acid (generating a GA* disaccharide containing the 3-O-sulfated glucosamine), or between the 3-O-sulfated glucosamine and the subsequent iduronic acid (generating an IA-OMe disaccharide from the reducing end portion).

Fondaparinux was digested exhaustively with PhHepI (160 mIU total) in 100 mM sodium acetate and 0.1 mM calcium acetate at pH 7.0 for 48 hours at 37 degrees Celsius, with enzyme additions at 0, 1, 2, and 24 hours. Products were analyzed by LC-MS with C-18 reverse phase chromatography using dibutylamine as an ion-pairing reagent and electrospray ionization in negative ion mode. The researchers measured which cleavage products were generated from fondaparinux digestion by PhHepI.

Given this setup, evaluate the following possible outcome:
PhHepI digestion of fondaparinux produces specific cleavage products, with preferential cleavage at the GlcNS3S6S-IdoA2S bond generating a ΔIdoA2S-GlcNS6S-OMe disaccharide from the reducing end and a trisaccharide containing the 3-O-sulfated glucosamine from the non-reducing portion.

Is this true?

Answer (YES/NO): YES